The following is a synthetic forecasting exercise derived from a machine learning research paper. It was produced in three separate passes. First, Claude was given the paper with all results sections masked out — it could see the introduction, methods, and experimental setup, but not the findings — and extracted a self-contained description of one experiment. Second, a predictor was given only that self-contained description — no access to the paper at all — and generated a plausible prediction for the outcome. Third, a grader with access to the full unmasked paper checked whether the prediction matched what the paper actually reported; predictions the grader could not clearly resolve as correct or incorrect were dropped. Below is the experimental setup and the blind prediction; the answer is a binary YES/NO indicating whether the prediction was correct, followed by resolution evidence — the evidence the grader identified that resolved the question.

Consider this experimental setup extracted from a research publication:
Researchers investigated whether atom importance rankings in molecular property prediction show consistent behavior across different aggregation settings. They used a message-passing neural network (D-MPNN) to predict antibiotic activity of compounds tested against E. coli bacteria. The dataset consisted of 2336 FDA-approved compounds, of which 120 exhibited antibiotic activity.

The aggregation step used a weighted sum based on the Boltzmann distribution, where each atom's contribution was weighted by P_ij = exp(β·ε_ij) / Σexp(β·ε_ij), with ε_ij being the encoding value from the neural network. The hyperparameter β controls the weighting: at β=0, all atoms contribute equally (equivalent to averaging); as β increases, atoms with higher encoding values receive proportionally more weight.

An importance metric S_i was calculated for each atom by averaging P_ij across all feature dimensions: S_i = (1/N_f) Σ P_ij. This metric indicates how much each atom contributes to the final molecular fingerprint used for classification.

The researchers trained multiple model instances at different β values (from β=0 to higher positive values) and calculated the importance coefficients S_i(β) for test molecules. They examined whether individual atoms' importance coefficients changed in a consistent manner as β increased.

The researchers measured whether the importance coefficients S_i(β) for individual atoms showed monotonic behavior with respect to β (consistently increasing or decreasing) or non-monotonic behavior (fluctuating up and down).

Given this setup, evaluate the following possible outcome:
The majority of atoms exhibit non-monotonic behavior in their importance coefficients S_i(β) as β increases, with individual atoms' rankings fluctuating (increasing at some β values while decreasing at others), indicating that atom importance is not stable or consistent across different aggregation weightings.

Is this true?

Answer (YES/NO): NO